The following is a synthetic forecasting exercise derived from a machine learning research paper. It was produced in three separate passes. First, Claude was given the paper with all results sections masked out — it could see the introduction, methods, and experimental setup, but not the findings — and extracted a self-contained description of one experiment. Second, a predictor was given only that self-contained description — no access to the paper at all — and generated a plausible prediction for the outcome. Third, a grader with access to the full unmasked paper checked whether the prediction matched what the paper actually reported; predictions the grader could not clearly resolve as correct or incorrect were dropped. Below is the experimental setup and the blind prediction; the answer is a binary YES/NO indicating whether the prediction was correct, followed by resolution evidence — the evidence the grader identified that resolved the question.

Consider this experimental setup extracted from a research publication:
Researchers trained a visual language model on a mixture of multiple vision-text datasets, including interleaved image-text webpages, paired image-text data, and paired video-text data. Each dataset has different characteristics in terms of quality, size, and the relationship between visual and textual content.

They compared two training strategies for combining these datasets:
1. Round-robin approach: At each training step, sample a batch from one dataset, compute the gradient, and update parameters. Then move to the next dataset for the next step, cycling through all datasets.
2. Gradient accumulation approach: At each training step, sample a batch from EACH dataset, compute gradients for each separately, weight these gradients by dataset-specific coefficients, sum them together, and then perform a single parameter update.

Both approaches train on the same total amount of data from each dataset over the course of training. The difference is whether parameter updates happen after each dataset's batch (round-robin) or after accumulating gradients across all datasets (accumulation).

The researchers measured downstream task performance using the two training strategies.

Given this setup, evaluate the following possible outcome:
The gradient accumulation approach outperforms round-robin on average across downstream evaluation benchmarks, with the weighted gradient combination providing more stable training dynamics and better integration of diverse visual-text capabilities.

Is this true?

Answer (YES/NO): YES